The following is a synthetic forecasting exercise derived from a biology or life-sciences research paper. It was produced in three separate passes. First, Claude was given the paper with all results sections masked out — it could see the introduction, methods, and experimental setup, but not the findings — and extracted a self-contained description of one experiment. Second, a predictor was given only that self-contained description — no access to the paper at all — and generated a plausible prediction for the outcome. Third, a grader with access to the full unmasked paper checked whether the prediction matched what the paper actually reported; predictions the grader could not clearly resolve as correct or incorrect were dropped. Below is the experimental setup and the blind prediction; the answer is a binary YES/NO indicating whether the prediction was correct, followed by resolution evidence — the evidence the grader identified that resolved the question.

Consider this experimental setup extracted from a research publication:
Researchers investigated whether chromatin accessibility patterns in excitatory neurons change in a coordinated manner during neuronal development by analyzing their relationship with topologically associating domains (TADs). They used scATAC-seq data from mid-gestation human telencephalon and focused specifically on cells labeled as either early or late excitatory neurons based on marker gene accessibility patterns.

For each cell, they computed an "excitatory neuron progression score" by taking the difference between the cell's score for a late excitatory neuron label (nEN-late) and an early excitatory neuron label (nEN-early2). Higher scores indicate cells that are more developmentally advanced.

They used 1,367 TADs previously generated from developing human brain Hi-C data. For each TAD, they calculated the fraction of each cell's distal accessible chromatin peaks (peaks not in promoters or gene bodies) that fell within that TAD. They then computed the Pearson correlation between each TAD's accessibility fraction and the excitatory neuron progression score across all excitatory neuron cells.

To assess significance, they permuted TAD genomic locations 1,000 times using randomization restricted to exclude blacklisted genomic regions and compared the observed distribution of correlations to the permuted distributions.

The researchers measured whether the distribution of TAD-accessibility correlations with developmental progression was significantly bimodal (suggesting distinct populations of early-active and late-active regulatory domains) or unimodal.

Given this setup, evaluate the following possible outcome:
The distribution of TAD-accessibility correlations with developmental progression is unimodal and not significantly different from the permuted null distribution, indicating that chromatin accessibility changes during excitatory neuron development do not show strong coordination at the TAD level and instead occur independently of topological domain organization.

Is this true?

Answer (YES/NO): NO